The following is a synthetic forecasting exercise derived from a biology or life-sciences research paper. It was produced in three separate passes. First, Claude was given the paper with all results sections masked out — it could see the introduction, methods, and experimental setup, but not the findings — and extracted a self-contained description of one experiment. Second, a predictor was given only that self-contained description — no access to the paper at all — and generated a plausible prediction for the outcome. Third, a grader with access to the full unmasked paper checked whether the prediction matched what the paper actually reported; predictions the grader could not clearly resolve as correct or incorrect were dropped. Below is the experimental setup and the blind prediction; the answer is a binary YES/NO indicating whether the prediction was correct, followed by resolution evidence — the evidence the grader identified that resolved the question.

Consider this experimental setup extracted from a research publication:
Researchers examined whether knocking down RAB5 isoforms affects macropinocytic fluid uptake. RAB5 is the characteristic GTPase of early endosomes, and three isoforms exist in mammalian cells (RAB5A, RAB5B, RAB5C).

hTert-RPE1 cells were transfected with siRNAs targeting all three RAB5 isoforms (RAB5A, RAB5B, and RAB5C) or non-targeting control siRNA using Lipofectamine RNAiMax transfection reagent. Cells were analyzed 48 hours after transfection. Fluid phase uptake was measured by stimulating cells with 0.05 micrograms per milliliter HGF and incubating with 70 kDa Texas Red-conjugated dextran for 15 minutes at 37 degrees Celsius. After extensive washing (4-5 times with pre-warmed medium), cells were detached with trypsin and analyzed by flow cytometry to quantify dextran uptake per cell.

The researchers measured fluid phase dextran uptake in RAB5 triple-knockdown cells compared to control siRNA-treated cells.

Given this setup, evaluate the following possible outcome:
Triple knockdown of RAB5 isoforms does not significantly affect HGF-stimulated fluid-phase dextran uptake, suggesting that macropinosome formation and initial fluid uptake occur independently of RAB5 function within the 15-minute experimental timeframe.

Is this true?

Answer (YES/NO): NO